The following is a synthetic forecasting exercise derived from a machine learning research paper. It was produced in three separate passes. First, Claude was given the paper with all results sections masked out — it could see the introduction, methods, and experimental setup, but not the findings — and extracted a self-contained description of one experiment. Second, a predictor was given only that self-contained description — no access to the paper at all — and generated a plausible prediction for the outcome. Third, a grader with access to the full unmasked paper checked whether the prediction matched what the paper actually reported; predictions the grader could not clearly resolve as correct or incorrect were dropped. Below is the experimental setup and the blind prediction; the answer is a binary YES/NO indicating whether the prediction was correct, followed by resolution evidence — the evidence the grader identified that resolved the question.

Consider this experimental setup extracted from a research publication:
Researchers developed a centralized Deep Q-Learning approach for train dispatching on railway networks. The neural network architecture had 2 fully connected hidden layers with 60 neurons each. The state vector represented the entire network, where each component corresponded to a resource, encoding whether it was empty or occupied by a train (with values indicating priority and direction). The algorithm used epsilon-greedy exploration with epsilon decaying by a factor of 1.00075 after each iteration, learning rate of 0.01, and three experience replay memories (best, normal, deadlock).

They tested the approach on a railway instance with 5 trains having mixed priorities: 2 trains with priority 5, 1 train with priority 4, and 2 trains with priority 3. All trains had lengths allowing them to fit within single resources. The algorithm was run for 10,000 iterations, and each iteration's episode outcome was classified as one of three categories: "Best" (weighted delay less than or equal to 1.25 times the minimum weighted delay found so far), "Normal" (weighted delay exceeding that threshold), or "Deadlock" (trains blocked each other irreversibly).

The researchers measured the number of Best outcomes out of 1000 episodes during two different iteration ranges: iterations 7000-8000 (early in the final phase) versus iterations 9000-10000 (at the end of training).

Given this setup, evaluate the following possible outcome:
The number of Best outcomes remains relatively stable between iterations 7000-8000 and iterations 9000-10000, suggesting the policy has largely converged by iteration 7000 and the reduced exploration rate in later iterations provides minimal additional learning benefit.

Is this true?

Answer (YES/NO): NO